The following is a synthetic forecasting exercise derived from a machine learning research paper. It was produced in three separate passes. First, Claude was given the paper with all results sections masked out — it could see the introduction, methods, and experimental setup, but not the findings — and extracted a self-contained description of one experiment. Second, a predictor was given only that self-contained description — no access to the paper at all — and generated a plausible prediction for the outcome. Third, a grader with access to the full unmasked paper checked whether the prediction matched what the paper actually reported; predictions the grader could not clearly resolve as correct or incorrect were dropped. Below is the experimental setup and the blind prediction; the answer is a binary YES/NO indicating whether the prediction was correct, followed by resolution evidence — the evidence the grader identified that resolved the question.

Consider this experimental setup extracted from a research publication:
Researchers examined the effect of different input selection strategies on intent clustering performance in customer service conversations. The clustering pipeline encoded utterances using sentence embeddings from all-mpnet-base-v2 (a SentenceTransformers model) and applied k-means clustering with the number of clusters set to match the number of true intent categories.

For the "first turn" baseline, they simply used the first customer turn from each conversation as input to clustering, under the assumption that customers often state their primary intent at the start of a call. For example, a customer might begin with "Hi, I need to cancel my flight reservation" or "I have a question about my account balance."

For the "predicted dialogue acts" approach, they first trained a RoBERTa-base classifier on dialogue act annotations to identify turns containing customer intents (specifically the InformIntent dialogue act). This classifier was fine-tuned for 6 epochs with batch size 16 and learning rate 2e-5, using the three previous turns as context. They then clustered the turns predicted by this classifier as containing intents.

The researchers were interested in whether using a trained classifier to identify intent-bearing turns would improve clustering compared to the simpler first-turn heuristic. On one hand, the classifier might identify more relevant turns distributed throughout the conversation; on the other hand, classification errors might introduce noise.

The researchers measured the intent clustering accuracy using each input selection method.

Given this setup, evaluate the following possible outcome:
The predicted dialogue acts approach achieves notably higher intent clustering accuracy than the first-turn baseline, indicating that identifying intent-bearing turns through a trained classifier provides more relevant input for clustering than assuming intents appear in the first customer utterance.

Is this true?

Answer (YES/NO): NO